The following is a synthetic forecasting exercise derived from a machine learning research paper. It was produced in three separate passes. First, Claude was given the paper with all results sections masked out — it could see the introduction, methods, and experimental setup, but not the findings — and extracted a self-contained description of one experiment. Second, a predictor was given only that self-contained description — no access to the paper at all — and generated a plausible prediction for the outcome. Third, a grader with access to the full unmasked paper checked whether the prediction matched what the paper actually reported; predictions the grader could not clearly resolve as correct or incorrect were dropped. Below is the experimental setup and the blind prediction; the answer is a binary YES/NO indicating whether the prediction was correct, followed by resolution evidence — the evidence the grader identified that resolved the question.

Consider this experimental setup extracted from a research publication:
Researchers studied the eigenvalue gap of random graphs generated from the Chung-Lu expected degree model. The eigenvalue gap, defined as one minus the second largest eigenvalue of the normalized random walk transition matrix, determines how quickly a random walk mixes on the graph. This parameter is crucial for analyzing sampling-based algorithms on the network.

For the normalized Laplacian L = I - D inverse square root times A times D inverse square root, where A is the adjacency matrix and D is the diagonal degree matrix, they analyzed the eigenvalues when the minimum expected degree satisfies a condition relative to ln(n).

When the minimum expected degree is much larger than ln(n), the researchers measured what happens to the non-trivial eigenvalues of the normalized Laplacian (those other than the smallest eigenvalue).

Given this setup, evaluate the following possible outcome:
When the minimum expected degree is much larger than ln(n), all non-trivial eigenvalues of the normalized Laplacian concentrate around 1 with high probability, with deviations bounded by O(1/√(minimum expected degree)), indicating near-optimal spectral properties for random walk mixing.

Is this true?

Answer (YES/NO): NO